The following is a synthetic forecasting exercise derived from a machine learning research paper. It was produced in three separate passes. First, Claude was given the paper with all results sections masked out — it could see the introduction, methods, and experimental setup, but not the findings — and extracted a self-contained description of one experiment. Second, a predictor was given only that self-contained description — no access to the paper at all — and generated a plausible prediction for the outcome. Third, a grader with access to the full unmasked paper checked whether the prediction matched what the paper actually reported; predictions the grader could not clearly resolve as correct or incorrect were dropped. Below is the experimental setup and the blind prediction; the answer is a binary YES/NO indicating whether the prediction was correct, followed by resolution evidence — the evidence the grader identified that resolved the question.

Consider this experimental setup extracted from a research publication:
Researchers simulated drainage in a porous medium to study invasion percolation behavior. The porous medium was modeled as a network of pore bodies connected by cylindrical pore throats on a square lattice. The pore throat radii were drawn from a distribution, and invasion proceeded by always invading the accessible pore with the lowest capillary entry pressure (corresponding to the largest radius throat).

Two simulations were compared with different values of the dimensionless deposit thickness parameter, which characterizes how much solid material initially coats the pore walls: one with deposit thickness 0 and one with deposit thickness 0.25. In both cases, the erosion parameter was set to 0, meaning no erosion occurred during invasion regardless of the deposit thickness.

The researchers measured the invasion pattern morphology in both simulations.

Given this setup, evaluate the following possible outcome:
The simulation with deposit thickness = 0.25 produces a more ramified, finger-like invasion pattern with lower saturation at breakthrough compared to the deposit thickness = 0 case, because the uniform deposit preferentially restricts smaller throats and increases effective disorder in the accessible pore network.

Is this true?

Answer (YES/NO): NO